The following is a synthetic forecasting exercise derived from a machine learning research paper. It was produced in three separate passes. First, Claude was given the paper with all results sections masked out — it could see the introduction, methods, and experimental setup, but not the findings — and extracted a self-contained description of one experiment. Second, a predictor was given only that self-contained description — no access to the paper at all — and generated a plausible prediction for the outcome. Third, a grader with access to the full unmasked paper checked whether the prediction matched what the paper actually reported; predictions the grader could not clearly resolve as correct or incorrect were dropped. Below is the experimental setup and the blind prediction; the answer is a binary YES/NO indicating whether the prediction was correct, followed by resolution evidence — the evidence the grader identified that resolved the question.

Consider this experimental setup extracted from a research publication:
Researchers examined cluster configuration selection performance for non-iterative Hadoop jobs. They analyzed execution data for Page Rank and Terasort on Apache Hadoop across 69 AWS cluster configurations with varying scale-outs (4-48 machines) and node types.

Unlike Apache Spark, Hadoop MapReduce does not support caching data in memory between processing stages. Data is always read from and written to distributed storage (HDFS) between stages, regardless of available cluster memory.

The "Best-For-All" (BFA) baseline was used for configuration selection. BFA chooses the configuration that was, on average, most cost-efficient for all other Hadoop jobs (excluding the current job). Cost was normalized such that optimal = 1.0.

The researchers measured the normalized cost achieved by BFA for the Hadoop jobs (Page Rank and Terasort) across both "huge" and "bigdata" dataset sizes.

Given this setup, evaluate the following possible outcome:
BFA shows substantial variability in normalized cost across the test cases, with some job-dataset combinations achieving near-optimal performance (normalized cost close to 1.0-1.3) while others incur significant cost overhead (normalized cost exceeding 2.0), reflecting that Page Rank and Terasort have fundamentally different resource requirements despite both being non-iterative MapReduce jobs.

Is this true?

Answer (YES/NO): NO